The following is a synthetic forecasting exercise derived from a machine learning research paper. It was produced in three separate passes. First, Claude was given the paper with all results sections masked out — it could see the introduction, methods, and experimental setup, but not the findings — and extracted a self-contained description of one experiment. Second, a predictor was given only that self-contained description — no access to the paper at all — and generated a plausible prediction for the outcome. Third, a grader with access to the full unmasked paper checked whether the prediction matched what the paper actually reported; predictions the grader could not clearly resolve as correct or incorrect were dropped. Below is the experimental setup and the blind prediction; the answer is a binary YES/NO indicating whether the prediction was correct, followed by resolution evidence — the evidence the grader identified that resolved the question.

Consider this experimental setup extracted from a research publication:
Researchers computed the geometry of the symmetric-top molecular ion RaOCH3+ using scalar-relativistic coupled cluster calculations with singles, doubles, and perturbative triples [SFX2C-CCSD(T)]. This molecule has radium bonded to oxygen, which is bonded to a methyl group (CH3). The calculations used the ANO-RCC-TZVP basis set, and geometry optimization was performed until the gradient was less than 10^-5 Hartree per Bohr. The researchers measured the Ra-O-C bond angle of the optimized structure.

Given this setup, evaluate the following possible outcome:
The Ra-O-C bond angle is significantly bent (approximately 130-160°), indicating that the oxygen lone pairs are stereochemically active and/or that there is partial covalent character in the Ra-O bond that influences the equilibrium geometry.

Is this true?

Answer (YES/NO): NO